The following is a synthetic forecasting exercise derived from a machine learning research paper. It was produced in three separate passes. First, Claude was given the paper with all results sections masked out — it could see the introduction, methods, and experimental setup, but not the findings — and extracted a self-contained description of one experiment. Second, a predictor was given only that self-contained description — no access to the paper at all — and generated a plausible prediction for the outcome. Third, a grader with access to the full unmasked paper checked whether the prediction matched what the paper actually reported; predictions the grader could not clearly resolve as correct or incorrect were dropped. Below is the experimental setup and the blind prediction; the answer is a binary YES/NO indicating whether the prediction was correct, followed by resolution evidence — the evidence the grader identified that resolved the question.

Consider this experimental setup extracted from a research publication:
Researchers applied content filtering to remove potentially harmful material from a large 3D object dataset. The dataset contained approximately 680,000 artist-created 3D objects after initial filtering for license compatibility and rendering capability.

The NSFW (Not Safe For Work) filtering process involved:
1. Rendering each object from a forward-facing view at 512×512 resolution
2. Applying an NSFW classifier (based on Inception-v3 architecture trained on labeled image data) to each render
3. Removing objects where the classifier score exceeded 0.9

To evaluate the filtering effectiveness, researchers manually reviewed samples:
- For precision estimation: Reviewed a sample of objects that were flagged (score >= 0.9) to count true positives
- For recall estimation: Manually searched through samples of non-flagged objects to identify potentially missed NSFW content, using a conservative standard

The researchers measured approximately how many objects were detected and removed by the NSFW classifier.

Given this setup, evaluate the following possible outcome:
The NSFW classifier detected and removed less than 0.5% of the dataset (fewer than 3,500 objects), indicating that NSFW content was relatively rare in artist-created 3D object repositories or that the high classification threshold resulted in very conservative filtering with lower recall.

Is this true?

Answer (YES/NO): YES